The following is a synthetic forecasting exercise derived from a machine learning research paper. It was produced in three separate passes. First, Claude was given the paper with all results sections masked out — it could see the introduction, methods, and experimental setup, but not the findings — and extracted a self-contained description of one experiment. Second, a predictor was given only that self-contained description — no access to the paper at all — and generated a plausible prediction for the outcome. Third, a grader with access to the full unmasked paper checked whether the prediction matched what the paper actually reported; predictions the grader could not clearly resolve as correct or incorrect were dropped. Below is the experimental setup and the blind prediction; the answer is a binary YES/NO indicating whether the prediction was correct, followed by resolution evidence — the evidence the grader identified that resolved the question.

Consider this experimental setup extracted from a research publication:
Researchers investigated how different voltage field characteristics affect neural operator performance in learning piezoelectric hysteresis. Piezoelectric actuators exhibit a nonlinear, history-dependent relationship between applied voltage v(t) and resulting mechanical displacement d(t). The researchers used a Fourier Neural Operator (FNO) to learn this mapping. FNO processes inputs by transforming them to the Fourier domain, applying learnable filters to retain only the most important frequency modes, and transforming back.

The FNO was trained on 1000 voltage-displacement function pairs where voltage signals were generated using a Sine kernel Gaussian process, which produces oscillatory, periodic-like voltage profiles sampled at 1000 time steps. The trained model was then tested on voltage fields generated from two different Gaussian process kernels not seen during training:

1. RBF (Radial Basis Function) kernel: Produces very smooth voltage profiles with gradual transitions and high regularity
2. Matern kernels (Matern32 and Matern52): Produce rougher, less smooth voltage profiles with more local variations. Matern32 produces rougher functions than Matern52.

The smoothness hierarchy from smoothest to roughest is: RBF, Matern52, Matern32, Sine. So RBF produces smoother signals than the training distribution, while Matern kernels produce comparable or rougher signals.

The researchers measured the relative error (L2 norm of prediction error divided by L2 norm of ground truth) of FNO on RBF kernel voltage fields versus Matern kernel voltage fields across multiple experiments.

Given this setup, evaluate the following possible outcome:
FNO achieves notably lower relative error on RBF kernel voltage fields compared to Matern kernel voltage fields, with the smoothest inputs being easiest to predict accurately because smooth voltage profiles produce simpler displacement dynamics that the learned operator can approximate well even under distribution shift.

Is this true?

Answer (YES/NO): NO